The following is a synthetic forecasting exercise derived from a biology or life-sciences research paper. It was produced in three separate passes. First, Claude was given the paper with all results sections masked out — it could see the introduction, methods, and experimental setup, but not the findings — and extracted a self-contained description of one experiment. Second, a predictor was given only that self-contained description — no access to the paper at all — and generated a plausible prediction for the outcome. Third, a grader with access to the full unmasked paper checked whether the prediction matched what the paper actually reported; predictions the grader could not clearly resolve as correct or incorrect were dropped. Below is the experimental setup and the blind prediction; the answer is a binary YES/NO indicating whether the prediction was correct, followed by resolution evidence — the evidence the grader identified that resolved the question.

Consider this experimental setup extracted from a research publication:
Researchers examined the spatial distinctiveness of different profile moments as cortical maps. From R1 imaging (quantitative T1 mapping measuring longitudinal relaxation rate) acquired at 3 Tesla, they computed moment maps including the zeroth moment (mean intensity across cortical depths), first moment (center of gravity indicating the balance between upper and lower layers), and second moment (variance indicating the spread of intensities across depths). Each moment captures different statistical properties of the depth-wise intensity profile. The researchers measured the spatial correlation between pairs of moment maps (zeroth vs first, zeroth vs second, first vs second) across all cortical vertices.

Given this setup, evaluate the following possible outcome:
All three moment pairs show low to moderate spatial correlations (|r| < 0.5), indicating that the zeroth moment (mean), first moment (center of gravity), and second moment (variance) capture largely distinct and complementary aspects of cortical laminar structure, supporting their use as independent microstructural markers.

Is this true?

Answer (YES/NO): NO